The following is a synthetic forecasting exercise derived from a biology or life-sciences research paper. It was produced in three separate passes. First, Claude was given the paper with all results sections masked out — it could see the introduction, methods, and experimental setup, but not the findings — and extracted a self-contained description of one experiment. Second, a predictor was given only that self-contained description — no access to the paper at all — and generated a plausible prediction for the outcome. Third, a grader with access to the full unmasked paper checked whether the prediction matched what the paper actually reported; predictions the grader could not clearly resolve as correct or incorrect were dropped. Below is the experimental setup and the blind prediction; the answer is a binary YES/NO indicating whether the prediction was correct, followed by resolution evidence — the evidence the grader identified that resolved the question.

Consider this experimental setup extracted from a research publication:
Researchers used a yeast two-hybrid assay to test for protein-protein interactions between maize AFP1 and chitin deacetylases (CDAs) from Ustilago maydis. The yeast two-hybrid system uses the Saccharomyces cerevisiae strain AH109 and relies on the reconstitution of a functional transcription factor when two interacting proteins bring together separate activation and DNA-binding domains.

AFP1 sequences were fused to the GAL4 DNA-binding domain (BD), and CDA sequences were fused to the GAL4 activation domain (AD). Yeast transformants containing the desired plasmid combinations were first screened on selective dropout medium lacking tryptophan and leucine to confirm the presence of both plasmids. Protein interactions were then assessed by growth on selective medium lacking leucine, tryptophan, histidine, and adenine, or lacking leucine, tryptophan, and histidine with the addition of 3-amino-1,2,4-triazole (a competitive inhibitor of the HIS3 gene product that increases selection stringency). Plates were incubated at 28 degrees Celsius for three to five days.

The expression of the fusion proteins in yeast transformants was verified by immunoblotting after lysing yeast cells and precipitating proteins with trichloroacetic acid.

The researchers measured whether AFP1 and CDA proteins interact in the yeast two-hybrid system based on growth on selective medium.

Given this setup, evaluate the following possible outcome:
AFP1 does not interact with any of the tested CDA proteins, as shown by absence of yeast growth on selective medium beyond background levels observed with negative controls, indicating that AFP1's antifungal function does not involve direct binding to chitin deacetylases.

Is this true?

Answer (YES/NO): NO